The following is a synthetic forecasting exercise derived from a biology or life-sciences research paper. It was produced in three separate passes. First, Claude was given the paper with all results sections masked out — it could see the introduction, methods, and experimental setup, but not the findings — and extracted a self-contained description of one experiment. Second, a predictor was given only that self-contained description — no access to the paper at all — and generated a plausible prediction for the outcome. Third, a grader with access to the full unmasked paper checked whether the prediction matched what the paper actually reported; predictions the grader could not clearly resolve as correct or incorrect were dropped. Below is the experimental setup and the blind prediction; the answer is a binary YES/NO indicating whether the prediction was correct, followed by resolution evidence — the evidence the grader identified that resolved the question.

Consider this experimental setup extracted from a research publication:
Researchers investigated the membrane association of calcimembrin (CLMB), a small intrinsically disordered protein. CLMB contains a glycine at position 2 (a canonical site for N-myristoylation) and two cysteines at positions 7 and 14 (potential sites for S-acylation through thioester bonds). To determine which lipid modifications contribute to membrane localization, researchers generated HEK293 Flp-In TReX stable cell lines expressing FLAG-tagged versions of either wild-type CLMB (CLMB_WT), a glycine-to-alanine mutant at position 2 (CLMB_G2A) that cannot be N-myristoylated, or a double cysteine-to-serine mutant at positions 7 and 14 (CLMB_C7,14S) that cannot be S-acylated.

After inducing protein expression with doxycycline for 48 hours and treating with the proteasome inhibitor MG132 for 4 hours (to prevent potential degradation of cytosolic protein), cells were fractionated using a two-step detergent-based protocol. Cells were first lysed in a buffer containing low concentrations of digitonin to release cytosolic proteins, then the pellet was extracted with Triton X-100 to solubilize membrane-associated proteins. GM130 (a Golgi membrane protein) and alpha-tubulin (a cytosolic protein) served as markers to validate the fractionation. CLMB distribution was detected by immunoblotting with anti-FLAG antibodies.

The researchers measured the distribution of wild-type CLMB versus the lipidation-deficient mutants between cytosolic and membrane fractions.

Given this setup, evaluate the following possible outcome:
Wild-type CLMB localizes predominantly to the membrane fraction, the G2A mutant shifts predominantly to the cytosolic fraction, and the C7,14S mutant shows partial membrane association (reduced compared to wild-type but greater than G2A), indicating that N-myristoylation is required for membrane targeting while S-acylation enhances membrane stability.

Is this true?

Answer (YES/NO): NO